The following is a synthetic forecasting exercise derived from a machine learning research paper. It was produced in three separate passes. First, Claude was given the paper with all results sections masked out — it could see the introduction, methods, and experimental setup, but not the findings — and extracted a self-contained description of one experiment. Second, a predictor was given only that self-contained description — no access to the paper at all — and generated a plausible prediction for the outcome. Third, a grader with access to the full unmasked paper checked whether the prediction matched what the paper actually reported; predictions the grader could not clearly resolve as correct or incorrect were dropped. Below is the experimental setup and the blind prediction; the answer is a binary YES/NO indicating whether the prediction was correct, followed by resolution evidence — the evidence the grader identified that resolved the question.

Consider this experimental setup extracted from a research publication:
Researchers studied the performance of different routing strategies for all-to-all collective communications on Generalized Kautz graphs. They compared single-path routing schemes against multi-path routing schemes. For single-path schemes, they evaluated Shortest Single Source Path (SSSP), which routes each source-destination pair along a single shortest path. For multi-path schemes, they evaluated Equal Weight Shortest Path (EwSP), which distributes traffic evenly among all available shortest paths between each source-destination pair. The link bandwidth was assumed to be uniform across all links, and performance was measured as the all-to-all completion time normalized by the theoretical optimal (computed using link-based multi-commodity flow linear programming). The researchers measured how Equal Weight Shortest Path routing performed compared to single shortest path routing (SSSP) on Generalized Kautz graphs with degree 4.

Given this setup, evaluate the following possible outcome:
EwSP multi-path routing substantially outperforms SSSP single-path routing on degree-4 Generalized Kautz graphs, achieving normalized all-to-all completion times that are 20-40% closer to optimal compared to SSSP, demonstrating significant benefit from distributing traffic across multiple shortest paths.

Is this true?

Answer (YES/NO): NO